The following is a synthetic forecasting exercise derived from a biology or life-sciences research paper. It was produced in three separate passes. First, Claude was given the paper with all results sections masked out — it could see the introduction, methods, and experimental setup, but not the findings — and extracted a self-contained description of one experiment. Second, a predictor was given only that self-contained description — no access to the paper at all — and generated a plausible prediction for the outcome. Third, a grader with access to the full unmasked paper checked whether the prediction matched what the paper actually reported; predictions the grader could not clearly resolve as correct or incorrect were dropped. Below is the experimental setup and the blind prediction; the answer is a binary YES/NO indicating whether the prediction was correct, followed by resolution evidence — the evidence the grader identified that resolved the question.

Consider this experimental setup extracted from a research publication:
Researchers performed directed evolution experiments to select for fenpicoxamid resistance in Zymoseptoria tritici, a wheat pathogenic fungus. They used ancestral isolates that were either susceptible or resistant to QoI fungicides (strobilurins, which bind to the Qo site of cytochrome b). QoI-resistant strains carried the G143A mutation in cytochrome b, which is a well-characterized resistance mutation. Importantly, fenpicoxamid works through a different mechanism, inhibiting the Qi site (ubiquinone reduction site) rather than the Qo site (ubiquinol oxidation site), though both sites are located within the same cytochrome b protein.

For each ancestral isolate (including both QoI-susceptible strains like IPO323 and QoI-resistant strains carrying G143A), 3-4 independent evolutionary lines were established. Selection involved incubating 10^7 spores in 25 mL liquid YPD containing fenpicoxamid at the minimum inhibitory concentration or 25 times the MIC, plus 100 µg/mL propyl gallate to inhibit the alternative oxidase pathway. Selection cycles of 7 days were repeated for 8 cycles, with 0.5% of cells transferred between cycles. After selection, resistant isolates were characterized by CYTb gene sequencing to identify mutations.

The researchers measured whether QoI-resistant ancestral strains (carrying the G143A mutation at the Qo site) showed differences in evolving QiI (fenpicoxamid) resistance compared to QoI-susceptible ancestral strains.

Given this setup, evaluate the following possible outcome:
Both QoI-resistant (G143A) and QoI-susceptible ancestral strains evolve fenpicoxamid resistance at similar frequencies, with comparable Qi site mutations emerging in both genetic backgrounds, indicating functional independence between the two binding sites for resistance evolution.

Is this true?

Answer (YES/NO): NO